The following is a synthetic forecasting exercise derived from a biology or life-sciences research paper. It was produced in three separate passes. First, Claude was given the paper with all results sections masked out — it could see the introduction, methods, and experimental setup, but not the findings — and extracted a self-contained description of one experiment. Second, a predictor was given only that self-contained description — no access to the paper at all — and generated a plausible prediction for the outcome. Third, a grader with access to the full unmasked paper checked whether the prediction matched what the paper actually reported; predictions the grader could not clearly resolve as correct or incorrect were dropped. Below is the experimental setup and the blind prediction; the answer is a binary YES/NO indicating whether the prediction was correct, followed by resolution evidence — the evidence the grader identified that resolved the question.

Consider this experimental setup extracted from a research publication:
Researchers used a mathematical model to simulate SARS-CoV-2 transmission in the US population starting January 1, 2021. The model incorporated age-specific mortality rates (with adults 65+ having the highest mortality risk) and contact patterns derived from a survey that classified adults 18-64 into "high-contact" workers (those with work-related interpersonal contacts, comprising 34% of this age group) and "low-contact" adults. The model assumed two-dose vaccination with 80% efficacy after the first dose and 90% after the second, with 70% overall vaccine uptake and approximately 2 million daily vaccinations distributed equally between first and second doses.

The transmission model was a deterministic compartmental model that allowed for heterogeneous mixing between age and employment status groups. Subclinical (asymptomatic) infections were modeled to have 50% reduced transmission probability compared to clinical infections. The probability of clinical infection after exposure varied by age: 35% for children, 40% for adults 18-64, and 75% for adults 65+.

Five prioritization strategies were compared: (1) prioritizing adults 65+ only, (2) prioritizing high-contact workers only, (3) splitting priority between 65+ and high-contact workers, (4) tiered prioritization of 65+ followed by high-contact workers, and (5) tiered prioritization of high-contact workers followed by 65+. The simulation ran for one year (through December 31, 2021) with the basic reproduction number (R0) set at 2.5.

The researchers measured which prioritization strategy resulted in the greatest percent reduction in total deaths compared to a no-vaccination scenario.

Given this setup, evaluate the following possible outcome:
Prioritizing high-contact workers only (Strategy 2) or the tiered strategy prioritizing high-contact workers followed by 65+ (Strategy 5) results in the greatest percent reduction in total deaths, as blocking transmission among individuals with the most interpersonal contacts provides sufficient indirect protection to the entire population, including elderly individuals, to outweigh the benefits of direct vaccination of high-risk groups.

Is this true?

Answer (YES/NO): NO